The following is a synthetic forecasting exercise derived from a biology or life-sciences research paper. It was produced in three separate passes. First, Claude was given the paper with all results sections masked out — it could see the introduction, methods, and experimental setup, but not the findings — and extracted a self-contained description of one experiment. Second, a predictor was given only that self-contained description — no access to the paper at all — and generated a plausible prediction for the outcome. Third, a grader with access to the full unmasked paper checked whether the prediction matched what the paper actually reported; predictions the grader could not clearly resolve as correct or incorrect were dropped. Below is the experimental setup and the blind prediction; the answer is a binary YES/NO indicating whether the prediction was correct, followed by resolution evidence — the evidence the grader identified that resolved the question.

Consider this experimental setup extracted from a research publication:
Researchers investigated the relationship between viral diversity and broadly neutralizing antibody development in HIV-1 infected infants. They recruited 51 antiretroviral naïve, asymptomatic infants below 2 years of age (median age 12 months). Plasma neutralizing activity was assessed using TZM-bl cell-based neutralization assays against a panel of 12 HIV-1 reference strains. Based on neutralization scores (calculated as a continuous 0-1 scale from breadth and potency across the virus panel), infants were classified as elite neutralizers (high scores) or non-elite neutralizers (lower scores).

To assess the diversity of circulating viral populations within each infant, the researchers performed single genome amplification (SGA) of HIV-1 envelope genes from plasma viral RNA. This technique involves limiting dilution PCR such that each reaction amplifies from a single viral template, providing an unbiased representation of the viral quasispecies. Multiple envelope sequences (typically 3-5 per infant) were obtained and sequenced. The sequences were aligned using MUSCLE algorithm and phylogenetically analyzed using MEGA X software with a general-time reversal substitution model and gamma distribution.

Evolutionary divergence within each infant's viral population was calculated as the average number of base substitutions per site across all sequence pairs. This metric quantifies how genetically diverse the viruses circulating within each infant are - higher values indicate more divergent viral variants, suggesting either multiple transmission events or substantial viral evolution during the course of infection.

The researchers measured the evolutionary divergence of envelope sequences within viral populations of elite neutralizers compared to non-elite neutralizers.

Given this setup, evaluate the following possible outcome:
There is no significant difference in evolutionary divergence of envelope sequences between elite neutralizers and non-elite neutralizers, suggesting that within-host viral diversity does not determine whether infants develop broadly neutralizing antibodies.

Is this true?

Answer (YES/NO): NO